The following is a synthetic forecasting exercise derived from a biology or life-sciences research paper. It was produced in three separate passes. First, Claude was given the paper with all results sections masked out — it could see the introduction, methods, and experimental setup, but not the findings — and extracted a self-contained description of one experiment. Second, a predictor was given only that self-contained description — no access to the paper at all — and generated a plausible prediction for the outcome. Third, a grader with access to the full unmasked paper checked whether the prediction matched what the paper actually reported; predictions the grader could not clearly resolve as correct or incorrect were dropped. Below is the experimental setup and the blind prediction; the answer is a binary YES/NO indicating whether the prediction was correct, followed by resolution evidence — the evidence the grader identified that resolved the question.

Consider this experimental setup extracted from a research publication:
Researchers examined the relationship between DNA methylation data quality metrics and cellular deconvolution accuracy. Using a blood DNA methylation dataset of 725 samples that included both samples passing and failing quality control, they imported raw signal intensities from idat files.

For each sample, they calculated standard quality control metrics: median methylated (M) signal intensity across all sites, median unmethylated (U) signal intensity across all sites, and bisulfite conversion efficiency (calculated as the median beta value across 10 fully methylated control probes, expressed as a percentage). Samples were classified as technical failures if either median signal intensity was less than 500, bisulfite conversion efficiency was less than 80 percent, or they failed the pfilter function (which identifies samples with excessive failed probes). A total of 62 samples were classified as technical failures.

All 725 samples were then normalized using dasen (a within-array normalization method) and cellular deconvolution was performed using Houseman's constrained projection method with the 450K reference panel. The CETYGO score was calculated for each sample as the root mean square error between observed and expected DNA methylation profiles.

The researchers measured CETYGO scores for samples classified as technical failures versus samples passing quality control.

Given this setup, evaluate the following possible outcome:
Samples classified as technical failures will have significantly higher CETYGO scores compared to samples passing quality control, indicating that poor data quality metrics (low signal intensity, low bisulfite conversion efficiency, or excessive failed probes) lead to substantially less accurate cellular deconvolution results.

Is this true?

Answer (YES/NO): YES